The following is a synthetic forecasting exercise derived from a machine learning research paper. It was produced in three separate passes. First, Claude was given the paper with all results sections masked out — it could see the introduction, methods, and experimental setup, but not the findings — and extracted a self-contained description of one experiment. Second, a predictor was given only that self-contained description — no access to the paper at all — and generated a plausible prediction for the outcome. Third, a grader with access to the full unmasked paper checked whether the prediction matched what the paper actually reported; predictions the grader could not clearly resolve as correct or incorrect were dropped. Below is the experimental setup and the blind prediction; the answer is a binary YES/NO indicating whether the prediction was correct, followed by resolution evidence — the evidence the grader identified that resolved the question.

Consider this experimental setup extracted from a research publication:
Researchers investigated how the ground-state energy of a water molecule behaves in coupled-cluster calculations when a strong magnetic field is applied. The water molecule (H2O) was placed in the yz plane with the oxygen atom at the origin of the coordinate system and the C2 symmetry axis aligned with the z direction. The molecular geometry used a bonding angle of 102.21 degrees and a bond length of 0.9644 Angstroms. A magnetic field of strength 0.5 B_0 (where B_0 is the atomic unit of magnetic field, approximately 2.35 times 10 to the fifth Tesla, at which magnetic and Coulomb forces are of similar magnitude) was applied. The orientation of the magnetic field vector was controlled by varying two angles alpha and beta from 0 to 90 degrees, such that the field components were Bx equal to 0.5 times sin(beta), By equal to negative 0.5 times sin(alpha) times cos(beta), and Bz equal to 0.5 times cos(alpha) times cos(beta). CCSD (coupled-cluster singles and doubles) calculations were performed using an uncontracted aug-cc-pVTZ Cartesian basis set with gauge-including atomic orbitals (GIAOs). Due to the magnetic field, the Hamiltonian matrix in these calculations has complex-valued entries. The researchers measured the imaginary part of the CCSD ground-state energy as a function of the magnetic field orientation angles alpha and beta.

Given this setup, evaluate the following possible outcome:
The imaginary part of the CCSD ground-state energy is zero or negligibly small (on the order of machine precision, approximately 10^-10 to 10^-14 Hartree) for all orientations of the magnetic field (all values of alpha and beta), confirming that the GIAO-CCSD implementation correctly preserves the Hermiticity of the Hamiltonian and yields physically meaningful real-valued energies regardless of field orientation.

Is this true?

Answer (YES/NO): NO